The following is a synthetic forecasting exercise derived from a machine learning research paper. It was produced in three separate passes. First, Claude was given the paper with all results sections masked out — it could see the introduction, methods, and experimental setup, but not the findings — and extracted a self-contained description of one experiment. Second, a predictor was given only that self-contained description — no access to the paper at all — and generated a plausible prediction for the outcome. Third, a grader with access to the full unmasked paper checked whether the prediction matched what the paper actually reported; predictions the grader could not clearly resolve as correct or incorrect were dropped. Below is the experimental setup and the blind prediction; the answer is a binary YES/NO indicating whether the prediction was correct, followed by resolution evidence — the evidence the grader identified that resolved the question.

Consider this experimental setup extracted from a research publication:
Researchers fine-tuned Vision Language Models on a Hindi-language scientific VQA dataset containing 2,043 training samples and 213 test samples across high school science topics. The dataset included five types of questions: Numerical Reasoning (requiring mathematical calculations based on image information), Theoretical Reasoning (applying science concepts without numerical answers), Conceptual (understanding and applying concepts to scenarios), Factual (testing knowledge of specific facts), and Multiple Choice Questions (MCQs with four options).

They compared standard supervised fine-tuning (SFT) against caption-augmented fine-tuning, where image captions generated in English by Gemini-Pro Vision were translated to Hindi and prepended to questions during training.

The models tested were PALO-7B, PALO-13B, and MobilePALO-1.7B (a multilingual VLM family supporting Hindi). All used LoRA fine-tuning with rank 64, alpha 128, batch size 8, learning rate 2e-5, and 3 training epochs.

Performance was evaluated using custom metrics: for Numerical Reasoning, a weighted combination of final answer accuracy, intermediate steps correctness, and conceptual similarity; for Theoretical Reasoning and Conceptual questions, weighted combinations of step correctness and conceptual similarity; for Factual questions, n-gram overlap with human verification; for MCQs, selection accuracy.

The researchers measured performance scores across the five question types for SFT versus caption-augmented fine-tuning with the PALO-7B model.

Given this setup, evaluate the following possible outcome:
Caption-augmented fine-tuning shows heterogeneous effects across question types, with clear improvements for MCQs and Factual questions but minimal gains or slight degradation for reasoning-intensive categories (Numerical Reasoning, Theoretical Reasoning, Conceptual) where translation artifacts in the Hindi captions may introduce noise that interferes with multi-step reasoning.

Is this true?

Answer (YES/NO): NO